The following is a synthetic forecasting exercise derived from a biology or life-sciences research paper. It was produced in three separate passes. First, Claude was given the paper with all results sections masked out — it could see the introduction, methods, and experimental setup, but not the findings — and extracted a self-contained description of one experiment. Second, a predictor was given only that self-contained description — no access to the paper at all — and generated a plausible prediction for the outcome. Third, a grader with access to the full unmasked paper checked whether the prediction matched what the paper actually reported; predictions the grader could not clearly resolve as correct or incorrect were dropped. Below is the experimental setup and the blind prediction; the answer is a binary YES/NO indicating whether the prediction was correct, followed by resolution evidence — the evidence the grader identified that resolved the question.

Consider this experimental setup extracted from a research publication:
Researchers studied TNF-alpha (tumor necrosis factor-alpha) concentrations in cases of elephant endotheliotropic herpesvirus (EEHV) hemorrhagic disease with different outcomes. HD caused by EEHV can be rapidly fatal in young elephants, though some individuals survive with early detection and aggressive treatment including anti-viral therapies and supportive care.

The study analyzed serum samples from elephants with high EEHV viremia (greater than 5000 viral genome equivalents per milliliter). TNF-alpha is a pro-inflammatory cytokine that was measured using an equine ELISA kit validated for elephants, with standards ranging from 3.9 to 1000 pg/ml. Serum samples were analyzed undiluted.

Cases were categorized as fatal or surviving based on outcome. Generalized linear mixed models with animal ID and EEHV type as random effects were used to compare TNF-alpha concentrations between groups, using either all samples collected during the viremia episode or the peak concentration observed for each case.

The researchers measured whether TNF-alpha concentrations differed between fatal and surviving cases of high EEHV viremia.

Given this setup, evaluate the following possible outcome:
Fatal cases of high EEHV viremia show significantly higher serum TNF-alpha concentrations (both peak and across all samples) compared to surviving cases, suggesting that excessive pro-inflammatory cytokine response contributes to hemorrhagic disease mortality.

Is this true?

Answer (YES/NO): NO